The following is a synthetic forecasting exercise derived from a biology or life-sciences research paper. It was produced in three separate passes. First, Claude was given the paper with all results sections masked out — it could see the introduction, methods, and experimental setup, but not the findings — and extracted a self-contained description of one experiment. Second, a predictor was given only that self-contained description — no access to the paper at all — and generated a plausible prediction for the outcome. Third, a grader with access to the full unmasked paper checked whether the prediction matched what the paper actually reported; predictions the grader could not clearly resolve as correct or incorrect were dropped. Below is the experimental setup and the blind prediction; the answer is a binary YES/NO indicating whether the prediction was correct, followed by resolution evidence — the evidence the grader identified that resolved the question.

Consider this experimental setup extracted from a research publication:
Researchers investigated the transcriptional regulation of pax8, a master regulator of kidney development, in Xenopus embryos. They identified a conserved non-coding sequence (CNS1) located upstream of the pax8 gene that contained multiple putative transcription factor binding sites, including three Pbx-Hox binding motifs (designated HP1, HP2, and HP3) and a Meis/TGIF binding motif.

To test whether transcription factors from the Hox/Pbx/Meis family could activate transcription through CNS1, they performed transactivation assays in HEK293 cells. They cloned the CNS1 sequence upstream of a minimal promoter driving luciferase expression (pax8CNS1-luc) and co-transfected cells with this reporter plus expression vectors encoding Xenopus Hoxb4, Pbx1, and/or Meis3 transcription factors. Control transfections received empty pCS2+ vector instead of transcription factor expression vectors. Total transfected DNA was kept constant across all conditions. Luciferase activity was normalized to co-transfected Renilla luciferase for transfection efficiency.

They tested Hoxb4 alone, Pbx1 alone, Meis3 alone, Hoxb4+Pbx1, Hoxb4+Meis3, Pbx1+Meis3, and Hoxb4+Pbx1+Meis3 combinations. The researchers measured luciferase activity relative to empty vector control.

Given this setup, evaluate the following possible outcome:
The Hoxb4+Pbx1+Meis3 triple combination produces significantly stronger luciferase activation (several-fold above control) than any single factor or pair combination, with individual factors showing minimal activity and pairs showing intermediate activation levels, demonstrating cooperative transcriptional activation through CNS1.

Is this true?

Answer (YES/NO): NO